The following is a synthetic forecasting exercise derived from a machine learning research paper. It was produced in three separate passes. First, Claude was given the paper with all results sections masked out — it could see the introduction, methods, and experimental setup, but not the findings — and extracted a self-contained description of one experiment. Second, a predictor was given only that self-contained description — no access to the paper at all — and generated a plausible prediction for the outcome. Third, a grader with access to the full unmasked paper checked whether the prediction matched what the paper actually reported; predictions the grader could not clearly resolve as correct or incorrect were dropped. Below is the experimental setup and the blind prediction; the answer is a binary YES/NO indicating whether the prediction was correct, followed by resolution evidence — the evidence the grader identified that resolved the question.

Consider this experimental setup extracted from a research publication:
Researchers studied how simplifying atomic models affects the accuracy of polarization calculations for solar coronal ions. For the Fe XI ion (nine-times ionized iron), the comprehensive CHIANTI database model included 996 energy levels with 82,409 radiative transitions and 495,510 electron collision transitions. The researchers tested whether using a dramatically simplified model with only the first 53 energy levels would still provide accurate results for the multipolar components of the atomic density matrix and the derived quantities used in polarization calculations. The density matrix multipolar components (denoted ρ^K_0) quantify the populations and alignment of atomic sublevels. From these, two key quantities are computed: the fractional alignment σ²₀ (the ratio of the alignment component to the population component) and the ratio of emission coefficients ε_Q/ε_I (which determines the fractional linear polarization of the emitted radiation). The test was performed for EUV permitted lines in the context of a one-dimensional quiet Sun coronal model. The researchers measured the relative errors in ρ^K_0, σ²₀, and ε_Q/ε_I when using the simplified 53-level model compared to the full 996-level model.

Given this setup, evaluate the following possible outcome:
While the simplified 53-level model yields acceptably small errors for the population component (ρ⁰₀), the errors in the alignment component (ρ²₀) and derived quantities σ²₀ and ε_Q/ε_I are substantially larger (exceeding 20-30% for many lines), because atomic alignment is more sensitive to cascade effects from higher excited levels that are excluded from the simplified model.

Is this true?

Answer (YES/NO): NO